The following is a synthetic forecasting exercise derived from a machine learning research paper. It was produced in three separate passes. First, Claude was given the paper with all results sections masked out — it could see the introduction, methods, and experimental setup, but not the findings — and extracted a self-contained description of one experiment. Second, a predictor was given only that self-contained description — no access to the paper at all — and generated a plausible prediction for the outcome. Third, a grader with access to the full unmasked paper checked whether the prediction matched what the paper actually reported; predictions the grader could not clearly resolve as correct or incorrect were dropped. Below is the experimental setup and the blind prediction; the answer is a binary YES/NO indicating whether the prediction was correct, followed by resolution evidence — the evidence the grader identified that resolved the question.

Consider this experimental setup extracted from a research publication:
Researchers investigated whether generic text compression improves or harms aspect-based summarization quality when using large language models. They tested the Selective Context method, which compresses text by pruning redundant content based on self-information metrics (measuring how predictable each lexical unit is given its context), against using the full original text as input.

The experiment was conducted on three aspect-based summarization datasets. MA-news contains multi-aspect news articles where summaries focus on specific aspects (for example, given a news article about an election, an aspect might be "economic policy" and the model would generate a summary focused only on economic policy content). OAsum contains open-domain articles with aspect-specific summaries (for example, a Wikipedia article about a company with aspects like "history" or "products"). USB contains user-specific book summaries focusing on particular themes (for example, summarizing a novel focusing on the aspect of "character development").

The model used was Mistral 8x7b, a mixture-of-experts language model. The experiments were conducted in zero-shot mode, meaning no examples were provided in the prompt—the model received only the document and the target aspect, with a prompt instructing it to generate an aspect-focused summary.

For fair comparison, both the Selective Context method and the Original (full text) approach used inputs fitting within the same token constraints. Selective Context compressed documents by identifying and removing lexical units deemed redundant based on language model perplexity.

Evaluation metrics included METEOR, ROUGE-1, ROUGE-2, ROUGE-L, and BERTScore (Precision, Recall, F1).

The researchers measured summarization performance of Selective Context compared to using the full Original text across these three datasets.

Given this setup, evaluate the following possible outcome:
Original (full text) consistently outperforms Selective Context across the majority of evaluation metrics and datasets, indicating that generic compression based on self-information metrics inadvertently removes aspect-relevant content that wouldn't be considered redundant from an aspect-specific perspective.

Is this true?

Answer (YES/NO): NO